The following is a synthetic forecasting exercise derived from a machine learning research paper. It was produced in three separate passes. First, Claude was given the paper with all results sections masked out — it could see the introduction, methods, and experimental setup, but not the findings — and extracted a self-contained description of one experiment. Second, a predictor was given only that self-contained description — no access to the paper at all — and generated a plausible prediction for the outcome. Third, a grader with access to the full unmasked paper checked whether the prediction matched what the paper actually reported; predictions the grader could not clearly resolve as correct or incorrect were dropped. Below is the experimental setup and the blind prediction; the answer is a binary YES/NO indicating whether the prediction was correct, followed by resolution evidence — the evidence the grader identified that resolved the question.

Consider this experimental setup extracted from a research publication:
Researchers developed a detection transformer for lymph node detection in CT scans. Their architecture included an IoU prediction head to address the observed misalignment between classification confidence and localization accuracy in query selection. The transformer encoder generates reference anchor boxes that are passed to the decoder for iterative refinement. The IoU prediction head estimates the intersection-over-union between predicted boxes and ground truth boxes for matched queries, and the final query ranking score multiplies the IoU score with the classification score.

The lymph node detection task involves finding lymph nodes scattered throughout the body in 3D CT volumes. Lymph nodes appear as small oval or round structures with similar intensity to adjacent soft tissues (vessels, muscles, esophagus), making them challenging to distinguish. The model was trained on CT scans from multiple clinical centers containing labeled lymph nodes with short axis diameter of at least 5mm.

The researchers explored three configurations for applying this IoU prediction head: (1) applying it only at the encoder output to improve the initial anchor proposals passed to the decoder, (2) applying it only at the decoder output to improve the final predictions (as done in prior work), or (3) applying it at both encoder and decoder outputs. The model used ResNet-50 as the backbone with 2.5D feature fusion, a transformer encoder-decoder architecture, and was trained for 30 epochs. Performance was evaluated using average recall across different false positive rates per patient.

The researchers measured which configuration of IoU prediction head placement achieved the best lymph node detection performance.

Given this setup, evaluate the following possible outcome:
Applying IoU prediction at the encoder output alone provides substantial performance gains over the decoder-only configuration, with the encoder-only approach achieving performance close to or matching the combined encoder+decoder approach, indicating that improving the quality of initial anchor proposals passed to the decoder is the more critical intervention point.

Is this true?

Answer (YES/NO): NO